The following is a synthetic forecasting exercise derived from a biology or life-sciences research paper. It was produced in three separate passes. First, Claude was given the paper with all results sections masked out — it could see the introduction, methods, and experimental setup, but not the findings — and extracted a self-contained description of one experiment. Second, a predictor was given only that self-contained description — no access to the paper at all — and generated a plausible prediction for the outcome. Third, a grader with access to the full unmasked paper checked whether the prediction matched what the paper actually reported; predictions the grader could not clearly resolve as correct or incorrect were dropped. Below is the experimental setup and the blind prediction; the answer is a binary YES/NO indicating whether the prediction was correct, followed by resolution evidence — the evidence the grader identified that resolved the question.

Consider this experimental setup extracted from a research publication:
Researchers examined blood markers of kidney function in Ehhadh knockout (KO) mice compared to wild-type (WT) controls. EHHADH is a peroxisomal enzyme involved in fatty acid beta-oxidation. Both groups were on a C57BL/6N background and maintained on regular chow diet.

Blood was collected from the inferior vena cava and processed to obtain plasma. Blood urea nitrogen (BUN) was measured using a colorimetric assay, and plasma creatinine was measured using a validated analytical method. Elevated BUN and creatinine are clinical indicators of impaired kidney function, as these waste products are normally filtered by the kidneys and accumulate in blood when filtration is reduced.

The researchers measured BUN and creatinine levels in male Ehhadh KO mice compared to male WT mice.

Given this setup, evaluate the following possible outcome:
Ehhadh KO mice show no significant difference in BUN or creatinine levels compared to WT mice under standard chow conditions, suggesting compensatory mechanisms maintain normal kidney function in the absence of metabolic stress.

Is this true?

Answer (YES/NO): YES